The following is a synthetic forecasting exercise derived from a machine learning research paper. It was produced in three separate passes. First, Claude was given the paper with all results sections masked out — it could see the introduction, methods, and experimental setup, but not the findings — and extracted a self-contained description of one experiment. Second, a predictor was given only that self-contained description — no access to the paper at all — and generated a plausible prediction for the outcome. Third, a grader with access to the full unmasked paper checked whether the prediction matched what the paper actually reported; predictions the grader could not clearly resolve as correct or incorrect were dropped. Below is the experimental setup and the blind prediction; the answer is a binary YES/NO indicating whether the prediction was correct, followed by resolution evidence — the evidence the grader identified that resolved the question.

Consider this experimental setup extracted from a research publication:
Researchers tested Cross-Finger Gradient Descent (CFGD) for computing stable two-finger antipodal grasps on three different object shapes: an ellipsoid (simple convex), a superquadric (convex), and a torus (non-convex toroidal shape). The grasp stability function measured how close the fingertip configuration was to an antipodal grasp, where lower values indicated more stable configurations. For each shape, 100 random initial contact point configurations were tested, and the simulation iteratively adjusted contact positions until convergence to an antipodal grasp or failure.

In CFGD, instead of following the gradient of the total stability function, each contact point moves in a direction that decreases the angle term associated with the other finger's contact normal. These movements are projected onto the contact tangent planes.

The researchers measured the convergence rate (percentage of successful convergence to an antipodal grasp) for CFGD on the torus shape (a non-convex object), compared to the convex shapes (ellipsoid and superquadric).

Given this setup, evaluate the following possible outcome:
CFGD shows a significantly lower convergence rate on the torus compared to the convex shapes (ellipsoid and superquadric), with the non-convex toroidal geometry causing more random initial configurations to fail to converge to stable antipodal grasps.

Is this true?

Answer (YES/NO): NO